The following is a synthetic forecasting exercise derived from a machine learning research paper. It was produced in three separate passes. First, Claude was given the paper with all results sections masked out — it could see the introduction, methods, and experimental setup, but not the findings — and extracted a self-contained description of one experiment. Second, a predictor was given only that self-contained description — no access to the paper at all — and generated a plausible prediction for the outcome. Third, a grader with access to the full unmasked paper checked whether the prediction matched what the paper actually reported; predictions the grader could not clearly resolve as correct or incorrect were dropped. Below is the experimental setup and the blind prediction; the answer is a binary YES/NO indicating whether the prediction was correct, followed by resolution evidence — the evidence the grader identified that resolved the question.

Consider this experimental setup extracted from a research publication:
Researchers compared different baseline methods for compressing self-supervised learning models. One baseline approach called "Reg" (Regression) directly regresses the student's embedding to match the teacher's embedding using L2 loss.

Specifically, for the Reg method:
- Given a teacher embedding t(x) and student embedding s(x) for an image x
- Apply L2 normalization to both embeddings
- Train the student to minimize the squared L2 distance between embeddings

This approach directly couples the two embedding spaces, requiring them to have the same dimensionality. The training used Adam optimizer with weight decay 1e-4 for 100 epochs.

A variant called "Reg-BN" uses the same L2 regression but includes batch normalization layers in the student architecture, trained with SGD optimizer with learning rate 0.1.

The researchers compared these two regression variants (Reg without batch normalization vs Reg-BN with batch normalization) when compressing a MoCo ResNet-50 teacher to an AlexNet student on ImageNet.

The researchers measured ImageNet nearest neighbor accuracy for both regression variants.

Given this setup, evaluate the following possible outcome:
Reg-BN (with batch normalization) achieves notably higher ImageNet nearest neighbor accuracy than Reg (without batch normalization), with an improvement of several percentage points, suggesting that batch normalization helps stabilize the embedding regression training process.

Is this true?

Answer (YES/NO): YES